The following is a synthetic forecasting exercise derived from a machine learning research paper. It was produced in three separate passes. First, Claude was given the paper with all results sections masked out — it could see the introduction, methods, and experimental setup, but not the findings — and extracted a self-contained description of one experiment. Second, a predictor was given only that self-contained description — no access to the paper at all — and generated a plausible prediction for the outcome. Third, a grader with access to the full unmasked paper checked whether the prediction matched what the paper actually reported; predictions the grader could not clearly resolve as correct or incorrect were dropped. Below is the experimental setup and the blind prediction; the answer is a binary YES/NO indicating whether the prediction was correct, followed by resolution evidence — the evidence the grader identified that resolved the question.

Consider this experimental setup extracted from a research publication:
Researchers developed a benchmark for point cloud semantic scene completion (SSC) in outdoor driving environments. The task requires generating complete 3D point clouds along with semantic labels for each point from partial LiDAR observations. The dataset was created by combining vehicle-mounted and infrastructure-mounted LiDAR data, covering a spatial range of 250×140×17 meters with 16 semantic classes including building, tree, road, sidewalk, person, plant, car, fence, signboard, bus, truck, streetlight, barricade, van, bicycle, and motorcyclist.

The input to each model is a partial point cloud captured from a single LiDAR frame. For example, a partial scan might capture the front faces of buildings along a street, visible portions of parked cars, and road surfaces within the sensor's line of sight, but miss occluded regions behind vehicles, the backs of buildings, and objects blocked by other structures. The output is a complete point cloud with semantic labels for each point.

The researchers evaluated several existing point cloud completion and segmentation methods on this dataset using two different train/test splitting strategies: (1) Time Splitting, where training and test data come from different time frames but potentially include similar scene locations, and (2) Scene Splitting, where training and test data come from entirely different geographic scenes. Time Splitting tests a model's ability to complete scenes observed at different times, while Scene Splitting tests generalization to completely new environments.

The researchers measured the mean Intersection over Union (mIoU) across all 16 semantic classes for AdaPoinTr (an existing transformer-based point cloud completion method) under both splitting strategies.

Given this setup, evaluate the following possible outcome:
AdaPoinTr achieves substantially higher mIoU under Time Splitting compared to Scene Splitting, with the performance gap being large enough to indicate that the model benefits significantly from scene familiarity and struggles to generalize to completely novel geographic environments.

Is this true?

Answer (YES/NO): YES